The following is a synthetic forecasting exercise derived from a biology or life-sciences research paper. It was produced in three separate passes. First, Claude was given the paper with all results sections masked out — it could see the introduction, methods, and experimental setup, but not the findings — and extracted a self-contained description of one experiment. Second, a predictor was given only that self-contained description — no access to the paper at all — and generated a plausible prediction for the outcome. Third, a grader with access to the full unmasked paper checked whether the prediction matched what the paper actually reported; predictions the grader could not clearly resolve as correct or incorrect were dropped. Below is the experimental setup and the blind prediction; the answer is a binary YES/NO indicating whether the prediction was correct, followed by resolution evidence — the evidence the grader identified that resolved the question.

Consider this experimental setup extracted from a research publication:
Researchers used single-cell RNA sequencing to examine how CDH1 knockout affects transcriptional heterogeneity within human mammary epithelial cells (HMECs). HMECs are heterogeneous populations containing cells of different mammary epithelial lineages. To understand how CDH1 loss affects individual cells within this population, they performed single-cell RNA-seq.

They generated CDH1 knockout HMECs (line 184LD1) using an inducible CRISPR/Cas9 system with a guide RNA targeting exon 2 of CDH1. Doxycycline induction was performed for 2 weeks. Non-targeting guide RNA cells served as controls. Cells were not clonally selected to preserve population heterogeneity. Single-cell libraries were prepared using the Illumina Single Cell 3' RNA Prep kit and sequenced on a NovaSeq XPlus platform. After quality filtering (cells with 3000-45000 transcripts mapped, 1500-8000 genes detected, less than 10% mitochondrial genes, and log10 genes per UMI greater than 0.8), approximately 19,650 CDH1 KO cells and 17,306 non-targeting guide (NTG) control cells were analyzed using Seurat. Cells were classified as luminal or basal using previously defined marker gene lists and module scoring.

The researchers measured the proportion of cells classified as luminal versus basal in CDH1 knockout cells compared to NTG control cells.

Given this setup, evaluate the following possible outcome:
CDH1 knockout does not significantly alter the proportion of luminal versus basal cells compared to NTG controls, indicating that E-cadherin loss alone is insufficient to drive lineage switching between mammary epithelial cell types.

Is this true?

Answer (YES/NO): NO